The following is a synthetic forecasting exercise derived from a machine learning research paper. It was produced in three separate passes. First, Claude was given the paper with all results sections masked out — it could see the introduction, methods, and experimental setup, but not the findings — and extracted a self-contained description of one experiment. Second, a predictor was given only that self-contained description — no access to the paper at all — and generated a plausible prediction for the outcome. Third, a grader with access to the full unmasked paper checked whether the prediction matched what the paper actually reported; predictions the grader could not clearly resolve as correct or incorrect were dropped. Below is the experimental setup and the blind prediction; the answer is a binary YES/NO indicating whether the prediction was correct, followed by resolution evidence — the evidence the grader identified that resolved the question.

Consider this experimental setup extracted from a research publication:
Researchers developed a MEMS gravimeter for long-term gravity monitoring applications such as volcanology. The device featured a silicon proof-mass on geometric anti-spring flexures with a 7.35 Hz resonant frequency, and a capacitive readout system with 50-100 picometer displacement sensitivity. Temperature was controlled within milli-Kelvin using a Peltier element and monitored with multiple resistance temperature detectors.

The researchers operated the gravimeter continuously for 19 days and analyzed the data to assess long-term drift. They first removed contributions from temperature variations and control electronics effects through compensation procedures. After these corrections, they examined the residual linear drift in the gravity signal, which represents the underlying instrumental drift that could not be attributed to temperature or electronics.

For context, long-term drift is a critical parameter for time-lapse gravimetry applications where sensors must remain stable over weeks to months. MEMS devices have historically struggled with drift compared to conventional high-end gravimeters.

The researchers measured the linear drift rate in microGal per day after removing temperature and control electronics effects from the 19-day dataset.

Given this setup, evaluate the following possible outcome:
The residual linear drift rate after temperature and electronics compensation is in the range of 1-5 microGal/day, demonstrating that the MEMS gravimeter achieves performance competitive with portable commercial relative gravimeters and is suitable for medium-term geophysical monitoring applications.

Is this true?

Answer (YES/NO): NO